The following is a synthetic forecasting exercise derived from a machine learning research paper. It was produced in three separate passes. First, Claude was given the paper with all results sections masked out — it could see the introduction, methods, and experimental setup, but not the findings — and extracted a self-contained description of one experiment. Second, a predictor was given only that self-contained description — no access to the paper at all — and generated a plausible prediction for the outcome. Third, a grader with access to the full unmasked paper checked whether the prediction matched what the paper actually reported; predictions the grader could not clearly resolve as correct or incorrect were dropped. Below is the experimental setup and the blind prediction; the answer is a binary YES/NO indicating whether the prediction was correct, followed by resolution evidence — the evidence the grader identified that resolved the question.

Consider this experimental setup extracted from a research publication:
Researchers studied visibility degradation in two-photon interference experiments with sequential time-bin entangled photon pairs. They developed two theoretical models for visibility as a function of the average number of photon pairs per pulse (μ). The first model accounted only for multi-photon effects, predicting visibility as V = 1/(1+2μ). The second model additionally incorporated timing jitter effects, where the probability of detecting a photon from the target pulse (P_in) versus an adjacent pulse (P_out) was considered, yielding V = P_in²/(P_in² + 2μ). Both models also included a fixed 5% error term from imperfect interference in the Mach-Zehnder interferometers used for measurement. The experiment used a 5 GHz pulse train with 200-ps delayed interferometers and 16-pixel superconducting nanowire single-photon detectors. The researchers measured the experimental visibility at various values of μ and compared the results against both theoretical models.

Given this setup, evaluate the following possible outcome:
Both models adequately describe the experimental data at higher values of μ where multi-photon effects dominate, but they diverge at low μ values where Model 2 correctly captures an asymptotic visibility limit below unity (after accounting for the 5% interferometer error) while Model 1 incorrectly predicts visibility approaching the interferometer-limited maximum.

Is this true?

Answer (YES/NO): NO